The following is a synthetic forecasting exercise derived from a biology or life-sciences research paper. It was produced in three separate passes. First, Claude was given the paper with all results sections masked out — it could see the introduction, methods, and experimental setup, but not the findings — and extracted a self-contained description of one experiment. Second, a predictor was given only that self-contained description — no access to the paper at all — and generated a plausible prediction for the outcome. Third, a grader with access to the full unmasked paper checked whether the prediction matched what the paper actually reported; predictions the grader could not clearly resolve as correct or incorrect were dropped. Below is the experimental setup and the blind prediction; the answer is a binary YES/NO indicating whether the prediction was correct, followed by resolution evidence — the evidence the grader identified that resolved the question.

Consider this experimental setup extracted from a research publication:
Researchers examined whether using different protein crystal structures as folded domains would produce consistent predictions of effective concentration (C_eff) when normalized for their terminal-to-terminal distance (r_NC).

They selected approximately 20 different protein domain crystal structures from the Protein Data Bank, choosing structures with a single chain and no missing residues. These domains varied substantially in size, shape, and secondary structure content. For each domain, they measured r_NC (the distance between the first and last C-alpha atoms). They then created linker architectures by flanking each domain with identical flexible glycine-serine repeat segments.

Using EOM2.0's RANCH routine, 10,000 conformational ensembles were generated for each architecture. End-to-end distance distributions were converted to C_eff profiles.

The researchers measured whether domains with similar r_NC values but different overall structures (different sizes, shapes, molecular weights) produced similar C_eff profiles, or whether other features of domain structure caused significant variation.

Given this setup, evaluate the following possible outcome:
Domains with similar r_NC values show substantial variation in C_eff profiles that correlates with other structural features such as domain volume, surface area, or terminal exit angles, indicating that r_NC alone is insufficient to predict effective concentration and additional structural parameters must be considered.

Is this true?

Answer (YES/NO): NO